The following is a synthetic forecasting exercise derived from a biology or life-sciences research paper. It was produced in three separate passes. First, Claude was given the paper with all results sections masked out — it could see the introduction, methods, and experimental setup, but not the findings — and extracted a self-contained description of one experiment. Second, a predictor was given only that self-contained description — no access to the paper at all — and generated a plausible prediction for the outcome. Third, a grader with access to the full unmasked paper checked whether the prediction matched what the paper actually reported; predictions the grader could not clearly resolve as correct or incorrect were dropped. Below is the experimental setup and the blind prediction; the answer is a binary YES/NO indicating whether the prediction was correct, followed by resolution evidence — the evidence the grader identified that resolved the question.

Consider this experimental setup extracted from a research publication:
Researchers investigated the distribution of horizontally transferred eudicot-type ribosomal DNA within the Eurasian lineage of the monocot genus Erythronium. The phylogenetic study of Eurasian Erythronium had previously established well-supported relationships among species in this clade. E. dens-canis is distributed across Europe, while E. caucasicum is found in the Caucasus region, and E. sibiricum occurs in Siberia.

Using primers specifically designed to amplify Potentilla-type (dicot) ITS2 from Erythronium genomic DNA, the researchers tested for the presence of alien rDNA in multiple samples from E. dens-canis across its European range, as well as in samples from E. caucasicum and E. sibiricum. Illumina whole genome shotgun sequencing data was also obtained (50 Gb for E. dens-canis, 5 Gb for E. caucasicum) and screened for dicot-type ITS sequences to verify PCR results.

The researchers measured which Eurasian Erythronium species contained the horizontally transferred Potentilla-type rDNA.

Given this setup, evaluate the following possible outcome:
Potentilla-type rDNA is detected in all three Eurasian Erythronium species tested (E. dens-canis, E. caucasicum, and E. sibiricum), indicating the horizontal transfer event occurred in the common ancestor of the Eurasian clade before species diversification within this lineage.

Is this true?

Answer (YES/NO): NO